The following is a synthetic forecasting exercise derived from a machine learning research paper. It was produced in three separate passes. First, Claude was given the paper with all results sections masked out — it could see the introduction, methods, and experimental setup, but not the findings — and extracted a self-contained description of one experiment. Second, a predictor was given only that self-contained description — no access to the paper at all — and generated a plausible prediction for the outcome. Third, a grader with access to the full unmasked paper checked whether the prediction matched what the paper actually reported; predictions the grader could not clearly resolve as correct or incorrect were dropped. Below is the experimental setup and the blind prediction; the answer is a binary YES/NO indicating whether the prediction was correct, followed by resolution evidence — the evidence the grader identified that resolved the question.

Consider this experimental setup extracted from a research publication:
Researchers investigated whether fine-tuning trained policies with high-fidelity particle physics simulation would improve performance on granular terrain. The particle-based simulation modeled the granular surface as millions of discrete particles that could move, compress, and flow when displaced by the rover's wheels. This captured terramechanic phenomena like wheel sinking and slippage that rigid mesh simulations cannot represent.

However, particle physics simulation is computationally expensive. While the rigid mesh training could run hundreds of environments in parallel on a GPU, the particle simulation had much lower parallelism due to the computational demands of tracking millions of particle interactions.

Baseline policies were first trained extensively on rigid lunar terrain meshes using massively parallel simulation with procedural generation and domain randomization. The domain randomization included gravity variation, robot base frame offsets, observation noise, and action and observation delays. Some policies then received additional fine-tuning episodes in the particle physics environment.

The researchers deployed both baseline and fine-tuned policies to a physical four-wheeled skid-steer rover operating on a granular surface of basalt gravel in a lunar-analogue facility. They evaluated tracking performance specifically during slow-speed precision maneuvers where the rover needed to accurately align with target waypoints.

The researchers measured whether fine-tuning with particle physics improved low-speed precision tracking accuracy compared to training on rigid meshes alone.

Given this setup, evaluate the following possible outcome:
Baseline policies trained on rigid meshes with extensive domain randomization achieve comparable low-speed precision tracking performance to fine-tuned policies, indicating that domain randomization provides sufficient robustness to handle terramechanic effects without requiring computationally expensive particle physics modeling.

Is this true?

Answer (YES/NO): NO